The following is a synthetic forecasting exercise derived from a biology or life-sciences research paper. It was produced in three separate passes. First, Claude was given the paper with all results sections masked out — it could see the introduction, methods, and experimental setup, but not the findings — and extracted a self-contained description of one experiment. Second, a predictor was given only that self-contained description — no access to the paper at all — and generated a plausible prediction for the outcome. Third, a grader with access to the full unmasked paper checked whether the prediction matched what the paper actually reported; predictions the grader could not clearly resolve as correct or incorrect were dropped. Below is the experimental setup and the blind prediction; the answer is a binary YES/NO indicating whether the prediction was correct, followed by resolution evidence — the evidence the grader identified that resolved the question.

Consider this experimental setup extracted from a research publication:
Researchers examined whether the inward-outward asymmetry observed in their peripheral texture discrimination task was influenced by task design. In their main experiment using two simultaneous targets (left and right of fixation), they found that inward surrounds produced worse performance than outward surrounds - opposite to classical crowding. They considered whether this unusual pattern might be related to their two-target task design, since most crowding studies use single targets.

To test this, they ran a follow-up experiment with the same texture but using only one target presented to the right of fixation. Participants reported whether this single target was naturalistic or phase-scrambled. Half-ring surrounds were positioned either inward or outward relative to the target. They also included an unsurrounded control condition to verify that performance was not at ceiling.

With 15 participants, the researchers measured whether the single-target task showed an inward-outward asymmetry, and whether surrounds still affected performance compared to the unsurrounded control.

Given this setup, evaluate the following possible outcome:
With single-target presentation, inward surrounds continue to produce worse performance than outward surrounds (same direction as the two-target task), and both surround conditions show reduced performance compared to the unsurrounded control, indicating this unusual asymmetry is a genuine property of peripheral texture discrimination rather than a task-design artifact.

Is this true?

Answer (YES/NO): NO